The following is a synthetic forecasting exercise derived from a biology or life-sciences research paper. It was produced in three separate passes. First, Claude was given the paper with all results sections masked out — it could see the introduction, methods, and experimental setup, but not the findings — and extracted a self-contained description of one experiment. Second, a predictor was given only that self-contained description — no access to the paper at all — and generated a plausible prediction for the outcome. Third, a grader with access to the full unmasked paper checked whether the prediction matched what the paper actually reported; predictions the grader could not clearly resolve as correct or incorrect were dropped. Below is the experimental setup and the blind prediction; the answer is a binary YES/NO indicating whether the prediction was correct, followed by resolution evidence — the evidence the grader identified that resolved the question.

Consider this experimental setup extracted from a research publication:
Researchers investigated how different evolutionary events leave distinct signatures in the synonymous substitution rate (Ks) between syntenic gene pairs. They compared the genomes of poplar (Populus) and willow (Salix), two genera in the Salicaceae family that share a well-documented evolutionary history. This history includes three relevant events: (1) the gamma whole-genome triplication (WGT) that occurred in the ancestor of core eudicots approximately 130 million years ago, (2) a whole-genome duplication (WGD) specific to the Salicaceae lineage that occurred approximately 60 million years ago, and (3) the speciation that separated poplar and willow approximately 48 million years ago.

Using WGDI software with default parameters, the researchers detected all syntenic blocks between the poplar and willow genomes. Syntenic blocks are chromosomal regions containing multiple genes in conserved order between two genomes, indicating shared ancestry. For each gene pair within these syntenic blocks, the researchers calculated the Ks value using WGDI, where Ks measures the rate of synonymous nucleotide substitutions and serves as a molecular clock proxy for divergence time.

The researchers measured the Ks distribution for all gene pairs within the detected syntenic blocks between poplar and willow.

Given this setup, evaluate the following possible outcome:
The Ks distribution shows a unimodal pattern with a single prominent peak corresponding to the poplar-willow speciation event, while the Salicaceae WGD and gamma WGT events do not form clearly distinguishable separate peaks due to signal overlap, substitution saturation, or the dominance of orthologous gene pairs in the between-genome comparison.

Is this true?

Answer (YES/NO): NO